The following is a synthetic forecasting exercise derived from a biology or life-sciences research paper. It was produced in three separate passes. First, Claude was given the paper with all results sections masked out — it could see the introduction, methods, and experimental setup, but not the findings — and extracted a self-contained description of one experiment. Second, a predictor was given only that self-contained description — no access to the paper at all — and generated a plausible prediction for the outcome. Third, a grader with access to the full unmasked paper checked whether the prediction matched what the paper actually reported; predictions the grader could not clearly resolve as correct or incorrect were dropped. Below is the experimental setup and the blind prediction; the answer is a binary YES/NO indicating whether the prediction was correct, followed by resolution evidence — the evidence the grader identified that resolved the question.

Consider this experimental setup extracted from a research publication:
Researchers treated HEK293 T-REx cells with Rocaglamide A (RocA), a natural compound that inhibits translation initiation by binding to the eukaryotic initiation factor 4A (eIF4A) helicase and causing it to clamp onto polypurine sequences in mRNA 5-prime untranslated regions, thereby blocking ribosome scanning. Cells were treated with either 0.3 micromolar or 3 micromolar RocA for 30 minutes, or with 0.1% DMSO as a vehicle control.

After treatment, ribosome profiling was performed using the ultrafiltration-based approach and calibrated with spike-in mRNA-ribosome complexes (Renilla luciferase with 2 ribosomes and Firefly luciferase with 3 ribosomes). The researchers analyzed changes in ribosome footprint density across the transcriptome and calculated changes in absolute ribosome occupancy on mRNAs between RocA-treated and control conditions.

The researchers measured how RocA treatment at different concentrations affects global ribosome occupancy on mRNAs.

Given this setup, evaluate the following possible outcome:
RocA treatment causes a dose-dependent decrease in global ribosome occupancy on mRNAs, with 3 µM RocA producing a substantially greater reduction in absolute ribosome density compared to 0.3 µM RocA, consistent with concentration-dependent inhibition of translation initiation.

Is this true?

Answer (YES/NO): YES